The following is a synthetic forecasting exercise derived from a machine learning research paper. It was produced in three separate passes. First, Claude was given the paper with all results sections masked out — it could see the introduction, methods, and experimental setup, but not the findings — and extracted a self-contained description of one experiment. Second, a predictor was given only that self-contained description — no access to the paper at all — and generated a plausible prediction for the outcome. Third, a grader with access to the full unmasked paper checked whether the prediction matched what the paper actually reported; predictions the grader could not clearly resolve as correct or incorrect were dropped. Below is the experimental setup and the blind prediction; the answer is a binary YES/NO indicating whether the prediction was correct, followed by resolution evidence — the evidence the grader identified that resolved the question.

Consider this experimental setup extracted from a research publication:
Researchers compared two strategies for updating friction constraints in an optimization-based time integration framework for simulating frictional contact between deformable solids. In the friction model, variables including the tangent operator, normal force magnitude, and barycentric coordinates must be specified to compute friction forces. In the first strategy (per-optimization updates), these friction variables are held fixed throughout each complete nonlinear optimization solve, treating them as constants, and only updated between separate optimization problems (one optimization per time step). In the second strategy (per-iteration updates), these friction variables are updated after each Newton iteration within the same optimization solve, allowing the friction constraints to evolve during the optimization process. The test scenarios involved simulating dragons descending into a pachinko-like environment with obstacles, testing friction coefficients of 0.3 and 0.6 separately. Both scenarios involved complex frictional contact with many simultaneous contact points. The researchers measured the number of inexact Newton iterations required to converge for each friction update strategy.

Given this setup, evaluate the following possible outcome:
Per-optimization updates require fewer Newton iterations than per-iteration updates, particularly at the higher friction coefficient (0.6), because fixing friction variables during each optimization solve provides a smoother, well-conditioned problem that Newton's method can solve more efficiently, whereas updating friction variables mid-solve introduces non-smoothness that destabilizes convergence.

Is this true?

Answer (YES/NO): NO